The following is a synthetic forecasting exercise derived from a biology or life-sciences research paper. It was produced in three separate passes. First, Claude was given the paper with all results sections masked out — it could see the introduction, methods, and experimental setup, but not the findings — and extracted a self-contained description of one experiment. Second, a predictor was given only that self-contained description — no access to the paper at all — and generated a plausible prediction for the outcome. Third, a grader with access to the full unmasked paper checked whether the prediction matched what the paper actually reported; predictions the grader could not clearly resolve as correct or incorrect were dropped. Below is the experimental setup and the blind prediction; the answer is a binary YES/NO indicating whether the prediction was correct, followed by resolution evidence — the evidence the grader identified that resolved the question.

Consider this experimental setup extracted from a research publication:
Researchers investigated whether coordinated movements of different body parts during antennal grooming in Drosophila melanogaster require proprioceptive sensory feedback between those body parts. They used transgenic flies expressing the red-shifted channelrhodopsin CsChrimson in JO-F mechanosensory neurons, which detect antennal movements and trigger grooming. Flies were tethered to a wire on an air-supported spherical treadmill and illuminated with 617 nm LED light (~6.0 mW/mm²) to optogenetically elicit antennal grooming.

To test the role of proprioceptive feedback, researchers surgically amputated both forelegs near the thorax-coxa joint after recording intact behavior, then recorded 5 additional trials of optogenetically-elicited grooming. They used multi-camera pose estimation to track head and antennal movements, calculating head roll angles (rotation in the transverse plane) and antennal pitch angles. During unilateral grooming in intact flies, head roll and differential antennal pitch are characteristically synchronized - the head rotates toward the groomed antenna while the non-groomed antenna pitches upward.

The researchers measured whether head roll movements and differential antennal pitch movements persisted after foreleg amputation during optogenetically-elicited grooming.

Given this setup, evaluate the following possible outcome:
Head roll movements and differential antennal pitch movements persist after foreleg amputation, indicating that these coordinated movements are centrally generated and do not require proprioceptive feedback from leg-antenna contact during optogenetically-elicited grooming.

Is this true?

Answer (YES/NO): YES